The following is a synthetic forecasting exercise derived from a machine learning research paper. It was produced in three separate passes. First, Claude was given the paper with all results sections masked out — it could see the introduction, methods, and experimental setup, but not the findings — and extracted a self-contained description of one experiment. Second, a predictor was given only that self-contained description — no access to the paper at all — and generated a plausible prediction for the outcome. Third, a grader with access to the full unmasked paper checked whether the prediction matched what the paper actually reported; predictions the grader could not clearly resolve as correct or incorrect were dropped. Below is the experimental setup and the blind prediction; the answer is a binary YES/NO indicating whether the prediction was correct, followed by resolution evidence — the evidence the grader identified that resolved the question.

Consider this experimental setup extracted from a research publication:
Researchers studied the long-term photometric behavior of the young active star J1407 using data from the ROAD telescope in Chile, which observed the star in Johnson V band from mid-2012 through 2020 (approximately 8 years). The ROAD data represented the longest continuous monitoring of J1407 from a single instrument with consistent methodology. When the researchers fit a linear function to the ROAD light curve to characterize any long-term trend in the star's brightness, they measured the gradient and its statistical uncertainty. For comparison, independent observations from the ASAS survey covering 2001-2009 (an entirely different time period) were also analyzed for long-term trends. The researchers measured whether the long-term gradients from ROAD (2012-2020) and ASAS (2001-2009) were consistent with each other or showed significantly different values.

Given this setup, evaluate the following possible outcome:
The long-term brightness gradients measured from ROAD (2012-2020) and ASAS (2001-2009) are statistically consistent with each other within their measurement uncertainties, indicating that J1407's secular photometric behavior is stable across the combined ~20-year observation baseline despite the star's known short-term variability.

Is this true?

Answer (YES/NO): YES